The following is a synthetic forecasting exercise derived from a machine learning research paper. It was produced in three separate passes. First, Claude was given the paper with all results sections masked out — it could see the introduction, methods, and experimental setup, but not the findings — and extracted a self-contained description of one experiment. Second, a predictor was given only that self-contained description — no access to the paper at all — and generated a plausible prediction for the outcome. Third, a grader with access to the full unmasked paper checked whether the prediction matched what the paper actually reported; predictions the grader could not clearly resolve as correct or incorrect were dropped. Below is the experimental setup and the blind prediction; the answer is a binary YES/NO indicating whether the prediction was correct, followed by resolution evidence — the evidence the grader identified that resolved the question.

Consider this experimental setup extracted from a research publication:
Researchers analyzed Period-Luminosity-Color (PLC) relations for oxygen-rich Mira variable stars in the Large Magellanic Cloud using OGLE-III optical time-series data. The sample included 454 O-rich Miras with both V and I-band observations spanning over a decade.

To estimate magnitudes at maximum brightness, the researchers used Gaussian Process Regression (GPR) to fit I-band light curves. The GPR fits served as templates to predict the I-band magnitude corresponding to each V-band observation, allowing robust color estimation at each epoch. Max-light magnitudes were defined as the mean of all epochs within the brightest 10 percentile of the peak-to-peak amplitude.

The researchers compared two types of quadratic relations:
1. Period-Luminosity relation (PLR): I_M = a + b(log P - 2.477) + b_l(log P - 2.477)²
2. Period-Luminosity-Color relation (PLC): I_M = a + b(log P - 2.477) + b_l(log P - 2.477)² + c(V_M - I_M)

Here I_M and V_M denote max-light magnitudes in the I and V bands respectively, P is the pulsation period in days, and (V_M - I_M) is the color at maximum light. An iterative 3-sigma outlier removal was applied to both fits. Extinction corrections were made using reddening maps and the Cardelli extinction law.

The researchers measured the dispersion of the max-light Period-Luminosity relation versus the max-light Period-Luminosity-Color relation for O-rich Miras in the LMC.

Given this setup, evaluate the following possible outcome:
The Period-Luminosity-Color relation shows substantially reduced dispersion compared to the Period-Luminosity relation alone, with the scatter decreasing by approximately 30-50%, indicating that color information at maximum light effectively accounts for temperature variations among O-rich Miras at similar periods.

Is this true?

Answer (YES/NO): YES